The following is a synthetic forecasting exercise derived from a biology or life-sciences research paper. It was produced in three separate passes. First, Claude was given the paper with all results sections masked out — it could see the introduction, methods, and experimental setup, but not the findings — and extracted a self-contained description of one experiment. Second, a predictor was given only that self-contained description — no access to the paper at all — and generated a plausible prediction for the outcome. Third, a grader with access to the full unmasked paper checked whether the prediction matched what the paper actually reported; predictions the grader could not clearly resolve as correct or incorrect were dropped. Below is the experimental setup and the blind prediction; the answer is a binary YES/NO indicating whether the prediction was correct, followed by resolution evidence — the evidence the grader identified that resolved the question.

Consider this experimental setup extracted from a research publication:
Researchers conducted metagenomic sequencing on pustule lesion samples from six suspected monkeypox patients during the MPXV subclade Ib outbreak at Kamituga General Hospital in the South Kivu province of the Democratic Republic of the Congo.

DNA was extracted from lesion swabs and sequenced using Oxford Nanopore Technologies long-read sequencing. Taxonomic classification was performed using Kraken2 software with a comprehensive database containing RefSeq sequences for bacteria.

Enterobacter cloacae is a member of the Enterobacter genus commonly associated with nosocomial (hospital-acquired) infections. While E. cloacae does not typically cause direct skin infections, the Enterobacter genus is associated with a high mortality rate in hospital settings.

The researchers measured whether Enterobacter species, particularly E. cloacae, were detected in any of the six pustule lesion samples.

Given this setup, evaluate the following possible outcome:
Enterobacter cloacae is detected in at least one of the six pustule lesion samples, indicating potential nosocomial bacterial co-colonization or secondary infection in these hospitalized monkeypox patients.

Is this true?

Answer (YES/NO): YES